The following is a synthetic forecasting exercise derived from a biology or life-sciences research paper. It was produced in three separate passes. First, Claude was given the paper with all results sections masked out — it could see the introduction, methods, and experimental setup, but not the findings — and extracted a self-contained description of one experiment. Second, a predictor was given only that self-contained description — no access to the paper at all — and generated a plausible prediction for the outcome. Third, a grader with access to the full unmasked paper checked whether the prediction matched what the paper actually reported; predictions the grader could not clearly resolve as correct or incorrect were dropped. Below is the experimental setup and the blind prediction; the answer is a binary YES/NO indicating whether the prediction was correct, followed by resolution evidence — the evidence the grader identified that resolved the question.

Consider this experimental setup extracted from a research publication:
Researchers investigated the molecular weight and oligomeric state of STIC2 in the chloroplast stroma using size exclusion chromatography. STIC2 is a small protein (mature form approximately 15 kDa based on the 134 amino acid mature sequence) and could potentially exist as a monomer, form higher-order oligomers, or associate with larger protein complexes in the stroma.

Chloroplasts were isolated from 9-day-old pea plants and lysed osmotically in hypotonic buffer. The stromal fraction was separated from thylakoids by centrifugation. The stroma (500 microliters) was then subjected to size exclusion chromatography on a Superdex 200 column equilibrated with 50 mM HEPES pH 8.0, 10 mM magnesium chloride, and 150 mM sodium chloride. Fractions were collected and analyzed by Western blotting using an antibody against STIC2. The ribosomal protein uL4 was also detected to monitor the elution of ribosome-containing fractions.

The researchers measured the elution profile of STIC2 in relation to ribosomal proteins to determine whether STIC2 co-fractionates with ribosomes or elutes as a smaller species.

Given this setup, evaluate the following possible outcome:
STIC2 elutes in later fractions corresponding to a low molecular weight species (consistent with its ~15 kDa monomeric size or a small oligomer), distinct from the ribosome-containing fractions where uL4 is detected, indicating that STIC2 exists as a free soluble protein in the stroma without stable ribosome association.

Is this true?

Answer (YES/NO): NO